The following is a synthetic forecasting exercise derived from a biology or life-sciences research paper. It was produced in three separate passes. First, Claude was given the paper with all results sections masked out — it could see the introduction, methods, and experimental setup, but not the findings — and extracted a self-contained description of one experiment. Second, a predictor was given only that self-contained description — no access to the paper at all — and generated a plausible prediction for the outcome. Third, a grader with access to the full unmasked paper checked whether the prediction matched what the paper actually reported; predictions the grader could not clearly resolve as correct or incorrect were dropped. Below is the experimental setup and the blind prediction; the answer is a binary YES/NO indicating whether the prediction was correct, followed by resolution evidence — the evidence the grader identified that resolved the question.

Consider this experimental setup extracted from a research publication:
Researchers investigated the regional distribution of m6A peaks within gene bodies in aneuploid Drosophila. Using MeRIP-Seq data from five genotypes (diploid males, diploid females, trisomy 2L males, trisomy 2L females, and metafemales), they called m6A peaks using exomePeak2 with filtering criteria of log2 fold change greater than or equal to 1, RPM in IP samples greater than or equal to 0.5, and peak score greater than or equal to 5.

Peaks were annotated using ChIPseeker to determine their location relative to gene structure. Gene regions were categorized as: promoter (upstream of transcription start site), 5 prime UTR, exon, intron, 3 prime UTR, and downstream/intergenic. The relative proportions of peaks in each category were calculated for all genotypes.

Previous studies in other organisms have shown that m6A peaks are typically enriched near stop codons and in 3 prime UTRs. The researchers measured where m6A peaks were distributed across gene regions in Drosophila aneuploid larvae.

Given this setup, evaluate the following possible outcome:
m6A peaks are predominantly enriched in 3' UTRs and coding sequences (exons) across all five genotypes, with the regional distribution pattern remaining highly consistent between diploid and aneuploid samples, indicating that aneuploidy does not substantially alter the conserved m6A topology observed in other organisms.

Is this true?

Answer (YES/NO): NO